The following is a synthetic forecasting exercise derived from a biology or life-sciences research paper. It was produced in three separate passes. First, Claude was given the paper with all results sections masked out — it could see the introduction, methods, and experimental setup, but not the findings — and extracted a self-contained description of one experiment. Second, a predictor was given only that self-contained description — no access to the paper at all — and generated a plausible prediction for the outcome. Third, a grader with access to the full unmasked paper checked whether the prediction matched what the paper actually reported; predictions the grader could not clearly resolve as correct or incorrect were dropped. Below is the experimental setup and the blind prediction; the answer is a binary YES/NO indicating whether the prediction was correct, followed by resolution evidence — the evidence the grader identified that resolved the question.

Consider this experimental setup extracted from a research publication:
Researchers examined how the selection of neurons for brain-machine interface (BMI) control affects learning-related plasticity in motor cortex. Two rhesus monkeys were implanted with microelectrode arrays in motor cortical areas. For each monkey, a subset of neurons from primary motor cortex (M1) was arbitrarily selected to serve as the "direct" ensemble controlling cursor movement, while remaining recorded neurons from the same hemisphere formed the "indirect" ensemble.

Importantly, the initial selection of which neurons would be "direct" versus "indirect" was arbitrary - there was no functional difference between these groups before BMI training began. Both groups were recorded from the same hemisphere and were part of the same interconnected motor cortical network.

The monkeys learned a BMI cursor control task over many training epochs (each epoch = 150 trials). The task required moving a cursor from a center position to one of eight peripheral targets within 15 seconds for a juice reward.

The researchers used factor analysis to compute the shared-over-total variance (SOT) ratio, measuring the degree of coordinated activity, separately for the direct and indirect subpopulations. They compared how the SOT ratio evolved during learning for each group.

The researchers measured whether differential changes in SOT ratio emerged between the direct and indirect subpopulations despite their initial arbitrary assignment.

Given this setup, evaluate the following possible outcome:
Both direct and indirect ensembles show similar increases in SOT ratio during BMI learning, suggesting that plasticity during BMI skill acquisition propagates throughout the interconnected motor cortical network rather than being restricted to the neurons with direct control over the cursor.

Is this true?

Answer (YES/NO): NO